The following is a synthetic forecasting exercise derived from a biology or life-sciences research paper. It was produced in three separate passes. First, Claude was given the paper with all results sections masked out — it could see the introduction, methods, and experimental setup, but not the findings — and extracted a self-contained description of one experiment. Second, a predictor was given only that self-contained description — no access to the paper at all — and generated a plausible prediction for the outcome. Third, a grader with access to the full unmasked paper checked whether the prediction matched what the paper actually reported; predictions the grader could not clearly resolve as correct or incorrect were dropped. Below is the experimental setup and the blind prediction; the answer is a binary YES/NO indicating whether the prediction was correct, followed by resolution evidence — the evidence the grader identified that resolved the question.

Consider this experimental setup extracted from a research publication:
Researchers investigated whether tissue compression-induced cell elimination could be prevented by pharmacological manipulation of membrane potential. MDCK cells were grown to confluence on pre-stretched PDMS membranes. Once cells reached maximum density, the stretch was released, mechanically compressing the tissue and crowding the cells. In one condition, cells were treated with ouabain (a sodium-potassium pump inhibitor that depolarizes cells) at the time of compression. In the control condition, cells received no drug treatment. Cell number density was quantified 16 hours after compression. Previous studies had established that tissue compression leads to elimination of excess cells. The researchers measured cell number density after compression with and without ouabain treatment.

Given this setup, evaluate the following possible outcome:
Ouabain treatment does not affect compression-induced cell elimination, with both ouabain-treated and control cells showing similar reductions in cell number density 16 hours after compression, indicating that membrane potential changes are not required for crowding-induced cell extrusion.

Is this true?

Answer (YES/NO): NO